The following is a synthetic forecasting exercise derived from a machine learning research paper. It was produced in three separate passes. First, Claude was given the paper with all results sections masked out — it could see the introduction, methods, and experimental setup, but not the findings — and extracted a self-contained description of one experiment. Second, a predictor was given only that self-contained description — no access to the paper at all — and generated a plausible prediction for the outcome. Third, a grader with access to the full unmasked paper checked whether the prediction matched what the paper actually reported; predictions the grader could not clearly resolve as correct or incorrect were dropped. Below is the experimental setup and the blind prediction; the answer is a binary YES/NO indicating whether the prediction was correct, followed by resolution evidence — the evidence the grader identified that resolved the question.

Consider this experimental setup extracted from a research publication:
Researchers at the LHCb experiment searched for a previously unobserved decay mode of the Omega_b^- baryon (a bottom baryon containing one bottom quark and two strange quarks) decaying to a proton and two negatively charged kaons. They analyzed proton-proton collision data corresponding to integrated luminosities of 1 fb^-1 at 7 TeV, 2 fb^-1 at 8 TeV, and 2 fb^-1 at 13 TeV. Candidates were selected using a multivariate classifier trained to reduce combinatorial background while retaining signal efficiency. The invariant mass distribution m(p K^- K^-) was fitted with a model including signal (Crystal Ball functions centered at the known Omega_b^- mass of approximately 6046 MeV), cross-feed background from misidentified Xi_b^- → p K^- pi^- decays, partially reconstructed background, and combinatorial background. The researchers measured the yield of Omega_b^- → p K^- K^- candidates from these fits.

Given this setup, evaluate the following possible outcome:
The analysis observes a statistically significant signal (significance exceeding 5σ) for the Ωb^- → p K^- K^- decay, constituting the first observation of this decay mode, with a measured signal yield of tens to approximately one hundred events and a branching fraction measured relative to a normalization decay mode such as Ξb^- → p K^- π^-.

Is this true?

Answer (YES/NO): NO